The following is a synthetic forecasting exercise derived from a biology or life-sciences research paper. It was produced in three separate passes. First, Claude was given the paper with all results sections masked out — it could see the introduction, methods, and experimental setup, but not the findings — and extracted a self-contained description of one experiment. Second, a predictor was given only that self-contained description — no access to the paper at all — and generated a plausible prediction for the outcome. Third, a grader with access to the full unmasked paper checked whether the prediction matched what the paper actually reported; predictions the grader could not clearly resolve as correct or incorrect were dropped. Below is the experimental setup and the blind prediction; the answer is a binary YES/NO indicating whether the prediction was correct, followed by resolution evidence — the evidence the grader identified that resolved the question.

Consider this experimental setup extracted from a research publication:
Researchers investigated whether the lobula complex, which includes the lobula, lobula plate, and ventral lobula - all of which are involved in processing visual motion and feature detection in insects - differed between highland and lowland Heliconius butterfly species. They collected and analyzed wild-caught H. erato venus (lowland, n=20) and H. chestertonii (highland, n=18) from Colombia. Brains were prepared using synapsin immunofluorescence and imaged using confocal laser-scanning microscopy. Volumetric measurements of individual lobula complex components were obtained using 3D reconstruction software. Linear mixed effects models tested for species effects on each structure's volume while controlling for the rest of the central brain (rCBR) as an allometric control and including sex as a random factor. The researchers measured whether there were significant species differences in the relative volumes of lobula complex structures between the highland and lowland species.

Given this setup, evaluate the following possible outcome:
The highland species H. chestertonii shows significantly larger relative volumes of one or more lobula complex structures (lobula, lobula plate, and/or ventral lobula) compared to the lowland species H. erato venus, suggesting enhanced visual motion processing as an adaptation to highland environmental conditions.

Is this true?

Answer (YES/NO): NO